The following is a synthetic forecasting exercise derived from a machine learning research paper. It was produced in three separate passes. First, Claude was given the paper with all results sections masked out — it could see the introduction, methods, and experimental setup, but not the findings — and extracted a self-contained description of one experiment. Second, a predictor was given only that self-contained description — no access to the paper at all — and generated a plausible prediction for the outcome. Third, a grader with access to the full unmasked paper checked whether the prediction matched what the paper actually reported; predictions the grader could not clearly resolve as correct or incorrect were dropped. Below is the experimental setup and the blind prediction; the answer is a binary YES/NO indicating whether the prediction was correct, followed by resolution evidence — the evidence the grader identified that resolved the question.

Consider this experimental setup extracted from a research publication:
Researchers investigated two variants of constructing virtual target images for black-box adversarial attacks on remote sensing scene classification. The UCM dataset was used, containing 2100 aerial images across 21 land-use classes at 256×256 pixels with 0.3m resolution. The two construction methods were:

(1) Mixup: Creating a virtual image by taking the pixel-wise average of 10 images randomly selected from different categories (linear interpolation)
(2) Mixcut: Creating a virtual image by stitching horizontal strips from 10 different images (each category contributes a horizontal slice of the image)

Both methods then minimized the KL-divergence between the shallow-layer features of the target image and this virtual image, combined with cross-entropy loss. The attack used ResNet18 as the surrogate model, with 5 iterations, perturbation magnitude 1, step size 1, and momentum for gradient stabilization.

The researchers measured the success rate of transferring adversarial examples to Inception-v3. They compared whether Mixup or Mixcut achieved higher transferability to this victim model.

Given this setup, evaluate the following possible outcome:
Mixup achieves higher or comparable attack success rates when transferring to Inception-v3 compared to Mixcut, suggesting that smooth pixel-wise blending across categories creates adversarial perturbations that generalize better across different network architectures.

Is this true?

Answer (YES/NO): YES